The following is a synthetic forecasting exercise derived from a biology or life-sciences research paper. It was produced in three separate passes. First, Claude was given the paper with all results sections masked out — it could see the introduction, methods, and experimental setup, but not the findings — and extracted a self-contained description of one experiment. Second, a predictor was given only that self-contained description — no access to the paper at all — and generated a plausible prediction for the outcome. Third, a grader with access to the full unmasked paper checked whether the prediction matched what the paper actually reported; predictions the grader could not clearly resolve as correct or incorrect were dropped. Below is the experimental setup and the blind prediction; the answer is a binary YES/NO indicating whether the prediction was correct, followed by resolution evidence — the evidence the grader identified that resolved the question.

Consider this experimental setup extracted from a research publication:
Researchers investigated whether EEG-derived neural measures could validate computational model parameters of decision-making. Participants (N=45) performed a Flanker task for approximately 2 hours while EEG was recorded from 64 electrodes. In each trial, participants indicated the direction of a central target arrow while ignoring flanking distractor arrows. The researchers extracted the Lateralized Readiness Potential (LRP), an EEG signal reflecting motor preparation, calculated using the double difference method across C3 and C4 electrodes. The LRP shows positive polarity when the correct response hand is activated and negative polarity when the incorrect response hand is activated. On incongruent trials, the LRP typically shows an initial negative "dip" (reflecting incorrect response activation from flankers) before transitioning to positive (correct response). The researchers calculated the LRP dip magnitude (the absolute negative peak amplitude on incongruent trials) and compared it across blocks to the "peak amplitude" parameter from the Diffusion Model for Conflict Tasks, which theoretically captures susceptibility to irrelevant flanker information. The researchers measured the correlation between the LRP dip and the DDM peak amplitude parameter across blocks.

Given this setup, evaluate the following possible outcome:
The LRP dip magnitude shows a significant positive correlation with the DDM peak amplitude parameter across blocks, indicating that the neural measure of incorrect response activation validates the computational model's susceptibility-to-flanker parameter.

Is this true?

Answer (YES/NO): NO